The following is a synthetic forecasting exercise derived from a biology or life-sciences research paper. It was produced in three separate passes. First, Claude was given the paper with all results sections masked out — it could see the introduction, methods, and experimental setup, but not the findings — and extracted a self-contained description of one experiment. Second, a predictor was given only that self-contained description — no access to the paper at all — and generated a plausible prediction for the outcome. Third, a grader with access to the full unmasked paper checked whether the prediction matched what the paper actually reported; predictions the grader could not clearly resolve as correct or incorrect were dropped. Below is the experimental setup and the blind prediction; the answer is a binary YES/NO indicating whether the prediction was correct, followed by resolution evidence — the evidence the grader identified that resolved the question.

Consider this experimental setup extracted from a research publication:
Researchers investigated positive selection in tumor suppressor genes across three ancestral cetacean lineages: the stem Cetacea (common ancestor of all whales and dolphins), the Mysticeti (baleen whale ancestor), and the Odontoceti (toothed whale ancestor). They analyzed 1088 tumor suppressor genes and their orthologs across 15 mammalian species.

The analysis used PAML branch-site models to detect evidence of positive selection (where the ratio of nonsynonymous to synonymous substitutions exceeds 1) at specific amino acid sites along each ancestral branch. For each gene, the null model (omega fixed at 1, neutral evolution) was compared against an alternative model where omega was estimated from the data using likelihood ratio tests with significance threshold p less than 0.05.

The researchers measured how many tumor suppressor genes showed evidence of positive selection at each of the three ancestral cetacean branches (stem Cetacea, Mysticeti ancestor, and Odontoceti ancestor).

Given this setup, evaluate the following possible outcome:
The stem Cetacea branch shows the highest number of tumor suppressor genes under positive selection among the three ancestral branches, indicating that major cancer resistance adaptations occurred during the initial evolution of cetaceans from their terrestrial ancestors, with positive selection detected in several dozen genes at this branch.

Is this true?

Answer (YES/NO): NO